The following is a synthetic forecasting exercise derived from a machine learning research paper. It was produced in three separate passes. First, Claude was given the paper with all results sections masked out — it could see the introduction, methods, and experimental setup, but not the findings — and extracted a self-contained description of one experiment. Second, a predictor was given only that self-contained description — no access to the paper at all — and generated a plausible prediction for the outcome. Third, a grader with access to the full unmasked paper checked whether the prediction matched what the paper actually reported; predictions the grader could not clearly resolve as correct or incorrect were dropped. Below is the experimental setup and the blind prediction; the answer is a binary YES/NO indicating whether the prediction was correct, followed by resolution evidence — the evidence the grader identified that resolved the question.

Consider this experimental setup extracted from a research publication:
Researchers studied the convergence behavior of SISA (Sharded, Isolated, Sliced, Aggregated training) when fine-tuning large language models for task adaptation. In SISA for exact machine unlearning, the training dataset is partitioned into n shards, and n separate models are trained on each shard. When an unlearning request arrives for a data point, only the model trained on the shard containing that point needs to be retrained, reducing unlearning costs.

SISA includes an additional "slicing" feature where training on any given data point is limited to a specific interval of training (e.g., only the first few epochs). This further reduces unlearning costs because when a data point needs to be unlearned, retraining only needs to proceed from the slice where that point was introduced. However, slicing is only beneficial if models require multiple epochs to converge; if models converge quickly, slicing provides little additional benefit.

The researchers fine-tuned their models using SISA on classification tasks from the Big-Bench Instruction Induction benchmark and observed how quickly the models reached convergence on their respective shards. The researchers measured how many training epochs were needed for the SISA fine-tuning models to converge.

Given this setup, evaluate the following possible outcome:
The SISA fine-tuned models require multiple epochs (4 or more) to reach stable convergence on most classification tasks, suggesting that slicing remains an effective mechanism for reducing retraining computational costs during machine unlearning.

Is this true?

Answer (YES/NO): NO